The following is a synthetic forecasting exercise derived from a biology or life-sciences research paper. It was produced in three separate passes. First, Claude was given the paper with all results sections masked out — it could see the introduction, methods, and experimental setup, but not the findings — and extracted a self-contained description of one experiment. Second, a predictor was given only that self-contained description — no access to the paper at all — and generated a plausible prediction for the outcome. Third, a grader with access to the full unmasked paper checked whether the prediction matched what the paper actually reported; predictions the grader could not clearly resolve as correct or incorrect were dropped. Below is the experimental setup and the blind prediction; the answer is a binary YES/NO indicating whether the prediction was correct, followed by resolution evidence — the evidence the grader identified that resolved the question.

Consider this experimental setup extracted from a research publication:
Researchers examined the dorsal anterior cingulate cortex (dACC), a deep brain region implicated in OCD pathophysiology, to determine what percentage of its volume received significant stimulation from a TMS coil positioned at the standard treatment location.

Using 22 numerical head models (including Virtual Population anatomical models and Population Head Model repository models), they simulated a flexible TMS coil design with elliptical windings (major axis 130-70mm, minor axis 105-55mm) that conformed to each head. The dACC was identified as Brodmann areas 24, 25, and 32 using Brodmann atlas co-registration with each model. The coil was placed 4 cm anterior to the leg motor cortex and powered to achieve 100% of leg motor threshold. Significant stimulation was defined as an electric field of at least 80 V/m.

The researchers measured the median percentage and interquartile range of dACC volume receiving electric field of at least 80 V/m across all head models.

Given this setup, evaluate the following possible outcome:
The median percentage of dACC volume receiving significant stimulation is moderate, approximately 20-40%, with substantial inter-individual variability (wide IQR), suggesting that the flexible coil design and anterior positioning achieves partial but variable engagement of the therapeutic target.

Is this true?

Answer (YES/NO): NO